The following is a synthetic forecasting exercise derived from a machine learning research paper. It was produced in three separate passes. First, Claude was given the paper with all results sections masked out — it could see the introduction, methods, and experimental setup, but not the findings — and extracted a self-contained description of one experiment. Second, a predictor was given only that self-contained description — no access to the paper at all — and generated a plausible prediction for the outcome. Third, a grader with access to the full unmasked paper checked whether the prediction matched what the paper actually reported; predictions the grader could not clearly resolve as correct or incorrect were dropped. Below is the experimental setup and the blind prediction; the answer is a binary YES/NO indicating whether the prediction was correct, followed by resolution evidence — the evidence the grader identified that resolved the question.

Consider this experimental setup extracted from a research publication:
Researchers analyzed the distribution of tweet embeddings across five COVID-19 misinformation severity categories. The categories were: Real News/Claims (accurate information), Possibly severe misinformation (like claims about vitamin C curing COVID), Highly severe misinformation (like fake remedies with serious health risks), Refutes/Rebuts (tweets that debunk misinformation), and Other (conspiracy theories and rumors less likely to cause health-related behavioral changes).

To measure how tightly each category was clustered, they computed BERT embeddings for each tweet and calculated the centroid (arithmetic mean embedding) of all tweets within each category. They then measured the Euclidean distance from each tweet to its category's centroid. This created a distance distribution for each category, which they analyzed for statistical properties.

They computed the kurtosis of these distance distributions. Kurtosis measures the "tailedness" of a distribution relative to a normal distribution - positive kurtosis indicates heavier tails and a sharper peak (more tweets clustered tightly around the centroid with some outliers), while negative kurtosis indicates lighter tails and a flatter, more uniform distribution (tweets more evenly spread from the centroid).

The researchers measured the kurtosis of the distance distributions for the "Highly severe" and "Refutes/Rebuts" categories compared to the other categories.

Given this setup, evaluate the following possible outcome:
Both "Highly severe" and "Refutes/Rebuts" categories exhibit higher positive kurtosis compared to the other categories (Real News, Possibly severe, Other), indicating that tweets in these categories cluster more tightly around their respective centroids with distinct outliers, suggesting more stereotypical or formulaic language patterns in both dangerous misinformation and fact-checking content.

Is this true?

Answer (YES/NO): NO